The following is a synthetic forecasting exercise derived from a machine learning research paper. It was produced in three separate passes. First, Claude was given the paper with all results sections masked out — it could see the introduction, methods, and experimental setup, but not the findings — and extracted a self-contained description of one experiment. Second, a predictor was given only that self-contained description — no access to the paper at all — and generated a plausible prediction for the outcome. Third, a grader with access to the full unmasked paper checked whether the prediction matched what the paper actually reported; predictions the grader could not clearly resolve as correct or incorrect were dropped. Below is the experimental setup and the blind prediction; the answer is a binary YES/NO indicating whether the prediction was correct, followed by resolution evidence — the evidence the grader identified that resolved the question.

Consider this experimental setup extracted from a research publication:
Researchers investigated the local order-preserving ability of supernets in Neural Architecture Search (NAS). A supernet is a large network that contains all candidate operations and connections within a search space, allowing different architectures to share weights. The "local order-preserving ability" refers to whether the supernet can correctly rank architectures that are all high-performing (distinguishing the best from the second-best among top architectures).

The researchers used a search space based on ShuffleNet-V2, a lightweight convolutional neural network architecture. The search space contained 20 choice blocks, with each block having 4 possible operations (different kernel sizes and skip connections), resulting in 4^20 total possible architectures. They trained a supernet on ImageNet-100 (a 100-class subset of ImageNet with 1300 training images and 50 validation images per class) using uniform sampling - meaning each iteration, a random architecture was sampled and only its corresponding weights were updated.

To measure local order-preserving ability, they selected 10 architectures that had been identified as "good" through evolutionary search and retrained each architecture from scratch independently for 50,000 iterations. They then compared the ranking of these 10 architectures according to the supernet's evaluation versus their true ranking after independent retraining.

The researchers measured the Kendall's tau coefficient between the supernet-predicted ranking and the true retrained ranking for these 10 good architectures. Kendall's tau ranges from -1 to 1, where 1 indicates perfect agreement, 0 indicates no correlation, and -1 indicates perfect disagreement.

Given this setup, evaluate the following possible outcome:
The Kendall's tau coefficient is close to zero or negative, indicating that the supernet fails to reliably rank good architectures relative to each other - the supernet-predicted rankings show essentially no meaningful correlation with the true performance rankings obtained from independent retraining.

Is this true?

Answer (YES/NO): NO